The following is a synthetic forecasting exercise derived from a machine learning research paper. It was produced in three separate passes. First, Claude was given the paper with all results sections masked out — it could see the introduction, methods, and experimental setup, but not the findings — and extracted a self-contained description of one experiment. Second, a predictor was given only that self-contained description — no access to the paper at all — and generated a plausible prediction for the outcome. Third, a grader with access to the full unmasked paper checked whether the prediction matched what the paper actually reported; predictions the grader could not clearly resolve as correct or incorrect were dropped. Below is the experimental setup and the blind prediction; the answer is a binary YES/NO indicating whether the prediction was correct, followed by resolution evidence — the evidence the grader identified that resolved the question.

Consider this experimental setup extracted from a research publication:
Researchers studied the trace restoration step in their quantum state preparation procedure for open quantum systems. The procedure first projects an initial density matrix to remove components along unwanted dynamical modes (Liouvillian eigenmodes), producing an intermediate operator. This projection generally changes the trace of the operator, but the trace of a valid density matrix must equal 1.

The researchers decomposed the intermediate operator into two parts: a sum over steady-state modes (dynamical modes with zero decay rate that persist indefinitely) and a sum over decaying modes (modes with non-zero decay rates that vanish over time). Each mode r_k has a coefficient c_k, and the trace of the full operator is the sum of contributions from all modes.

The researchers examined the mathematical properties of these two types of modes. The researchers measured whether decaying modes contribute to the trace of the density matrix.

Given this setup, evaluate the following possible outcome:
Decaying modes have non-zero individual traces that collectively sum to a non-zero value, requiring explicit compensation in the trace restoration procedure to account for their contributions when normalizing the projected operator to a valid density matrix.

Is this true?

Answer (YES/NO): NO